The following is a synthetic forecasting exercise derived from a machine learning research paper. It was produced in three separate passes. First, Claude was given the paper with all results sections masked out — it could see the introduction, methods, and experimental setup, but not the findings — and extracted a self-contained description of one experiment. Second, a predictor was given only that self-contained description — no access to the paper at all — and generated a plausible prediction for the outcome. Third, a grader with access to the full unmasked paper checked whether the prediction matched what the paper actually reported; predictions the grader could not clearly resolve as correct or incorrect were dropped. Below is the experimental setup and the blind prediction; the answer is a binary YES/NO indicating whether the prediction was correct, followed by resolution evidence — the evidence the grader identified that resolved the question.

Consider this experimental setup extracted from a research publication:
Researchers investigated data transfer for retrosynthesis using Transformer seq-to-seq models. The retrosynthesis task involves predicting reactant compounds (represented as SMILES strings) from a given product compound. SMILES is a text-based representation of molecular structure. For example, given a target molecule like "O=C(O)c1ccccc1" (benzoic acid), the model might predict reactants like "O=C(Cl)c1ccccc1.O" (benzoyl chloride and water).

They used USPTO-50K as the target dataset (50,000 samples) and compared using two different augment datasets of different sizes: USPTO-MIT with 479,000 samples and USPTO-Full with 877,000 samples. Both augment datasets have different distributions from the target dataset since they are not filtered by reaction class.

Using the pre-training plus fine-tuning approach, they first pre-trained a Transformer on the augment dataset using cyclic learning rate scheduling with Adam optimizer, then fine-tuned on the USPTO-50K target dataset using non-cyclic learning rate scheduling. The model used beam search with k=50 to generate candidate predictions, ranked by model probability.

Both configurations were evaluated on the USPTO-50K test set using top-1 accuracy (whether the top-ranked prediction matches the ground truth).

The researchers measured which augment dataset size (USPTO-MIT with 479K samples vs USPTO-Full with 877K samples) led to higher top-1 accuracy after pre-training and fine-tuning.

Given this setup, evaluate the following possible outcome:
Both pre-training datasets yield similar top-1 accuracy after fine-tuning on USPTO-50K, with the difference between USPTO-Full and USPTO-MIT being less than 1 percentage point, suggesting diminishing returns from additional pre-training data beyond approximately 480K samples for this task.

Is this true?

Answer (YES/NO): NO